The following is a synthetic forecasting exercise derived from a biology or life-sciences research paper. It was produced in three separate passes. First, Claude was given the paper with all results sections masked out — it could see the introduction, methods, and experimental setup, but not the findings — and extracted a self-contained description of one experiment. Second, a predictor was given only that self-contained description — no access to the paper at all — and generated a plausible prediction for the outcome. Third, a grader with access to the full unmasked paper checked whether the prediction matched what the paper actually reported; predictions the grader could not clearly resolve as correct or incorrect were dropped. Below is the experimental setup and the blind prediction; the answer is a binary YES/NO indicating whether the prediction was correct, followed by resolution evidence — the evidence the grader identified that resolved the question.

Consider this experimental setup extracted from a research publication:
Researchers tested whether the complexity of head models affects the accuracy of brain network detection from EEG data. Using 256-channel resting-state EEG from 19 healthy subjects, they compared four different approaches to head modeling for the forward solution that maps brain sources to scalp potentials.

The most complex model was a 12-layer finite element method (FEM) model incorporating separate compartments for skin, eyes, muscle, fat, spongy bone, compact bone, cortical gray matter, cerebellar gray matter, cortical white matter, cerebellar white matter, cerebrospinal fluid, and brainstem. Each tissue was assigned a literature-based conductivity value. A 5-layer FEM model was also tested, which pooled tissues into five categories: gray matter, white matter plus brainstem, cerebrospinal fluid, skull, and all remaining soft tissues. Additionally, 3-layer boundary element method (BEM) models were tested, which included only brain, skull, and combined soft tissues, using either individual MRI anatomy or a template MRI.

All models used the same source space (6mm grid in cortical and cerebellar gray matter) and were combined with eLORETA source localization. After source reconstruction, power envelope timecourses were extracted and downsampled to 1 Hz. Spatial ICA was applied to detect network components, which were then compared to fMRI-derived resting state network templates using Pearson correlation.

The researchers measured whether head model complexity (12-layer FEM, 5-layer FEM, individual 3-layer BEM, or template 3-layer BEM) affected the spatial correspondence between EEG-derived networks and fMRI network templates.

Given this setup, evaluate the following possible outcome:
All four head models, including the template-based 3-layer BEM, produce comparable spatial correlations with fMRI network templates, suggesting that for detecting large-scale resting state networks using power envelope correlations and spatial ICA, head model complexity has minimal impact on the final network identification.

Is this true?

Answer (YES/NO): NO